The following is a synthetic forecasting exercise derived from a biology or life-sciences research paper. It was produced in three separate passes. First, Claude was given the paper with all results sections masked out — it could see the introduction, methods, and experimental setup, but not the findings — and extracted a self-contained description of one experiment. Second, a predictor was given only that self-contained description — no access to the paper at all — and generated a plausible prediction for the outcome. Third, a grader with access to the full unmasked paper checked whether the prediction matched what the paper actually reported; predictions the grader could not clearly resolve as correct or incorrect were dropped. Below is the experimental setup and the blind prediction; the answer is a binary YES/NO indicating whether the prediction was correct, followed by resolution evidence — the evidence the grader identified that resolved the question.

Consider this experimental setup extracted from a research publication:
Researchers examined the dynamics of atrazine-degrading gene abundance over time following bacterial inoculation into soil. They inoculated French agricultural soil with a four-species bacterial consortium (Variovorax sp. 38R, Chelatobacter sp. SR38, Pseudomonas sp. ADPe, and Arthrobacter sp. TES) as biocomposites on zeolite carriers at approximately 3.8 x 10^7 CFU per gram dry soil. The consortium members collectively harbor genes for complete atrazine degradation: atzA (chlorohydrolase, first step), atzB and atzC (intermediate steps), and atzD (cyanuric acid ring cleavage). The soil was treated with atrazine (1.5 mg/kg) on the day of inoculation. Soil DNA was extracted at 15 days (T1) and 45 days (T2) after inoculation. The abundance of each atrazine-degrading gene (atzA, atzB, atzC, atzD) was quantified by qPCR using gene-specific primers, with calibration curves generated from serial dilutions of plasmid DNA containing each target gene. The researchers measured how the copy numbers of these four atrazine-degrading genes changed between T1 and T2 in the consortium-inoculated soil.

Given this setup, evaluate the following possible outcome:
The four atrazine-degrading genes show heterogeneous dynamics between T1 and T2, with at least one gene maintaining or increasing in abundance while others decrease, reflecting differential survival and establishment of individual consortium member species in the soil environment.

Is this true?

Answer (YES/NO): NO